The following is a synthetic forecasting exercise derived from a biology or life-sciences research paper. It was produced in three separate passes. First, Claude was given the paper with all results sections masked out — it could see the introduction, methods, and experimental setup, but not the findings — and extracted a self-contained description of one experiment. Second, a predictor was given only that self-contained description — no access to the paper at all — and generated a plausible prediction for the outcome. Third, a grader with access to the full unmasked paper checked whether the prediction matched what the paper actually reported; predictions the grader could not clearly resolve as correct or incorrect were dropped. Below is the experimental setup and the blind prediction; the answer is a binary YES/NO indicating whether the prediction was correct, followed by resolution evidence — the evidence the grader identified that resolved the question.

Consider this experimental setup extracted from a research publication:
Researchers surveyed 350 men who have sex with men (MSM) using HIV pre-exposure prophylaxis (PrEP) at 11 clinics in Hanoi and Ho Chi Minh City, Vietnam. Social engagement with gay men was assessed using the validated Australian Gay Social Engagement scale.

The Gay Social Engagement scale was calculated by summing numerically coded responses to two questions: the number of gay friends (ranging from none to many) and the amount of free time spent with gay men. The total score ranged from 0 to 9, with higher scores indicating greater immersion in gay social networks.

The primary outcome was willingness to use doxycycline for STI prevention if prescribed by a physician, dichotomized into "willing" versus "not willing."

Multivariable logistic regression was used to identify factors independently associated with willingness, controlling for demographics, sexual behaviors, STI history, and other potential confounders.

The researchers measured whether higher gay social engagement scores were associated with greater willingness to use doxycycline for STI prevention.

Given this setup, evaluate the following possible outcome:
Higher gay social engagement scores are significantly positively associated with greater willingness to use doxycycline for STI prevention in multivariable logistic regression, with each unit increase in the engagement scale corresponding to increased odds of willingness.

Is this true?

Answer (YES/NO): NO